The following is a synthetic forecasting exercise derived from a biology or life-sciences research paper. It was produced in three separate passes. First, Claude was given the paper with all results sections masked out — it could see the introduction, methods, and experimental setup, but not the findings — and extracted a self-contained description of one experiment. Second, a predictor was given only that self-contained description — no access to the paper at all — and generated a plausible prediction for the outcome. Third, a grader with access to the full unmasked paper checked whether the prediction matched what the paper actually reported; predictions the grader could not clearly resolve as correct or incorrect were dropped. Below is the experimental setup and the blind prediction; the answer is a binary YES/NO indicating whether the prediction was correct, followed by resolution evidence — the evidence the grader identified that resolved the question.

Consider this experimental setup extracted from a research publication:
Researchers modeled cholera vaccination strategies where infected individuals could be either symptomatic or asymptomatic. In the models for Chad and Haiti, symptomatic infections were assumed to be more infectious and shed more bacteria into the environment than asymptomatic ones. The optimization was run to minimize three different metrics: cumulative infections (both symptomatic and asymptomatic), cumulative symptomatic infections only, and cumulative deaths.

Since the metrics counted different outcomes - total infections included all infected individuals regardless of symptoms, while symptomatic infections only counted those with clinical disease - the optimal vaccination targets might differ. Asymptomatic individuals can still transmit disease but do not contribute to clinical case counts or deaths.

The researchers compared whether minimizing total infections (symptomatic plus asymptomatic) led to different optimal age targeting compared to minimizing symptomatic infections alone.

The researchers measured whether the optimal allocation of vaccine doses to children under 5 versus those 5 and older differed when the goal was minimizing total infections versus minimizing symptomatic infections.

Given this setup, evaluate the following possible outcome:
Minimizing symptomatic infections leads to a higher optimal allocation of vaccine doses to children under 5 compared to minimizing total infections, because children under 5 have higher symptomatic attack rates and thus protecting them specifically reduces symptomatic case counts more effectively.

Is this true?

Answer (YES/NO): NO